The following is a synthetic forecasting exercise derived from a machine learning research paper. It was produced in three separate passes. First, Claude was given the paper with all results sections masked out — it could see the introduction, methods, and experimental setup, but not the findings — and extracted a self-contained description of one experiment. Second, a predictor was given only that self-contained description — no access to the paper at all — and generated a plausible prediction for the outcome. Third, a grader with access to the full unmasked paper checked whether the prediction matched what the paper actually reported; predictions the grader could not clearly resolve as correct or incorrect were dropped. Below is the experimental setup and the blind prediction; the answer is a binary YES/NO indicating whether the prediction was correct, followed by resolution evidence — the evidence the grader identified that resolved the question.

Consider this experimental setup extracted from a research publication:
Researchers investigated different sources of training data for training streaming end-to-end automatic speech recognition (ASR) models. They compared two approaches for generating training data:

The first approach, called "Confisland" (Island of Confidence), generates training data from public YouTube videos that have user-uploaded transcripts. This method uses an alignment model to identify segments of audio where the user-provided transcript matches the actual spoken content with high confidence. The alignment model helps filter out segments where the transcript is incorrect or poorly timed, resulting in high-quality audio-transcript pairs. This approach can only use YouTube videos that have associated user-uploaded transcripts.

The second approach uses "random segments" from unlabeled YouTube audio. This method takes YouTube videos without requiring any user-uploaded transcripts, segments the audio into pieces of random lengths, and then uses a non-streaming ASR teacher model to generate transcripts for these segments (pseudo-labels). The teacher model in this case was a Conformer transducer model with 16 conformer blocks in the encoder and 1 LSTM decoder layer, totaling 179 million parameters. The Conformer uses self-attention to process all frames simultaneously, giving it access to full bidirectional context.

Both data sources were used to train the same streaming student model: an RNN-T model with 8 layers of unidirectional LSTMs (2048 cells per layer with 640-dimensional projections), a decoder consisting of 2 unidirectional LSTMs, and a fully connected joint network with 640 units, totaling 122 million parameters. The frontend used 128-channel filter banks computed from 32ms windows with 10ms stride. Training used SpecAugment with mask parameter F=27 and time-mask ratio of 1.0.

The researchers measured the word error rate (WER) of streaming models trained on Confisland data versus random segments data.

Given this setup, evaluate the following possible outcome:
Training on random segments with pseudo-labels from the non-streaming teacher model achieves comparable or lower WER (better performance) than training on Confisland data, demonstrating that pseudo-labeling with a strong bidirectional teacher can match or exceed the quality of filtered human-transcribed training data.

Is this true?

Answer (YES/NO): YES